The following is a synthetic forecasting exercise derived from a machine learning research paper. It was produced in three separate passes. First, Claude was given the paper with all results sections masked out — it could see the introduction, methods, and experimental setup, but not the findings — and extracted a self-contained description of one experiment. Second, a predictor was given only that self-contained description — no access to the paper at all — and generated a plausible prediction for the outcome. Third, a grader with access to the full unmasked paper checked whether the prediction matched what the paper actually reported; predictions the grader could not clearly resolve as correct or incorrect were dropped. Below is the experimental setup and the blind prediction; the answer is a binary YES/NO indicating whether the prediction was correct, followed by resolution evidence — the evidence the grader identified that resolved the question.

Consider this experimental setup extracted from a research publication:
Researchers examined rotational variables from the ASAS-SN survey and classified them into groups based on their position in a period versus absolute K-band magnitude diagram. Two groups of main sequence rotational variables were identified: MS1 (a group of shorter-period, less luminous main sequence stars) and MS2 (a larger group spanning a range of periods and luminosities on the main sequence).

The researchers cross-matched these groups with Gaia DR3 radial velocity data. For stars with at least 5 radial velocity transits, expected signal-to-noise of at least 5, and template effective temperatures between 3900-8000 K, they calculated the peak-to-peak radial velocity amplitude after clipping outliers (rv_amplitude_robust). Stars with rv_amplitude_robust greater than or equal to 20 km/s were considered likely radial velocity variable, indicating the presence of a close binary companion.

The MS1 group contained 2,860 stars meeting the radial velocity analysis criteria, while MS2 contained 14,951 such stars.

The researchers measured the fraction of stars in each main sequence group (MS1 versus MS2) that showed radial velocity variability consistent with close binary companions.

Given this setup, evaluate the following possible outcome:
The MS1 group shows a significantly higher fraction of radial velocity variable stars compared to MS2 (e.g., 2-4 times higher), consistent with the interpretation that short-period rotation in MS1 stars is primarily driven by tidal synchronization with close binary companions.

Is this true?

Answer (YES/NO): NO